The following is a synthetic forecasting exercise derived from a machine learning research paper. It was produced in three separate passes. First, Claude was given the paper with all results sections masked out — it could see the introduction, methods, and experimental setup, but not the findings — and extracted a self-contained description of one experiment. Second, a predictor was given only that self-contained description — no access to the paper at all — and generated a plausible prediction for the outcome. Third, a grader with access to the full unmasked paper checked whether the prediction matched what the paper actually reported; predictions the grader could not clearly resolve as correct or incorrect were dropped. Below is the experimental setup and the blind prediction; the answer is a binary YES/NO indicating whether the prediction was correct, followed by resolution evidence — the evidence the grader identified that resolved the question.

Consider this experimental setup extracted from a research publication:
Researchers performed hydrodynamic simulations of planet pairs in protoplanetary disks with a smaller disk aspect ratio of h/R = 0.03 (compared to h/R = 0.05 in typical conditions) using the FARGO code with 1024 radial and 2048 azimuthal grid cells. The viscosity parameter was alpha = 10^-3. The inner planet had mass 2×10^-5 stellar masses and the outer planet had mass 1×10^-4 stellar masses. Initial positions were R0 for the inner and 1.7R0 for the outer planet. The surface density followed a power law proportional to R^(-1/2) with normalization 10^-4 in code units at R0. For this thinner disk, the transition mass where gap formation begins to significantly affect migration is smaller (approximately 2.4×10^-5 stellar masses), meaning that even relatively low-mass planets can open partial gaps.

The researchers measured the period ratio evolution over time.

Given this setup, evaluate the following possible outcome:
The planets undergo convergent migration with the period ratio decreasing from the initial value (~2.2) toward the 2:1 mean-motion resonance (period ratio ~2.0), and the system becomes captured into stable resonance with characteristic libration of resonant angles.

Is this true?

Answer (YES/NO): NO